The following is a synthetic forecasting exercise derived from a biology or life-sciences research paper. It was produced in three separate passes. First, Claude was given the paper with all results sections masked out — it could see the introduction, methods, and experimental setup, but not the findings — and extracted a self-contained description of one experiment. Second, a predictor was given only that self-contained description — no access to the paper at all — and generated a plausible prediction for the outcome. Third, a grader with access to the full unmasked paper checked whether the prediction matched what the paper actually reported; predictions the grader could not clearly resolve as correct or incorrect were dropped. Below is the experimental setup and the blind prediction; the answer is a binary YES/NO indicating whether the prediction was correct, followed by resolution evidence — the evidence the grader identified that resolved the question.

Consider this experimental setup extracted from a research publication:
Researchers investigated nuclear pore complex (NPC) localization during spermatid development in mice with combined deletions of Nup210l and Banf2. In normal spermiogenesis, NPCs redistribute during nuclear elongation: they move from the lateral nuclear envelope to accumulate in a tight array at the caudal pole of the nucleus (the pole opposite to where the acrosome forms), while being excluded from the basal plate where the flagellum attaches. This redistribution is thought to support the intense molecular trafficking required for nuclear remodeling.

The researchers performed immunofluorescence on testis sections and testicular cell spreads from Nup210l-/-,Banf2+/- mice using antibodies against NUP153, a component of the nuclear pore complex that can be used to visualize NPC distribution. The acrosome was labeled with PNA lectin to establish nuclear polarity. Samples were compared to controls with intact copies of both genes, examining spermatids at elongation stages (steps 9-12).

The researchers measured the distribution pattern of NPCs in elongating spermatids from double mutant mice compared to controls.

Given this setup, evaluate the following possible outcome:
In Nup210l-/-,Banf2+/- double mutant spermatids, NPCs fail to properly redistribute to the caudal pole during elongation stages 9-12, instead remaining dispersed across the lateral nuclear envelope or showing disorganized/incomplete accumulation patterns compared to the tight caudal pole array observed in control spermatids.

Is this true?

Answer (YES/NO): YES